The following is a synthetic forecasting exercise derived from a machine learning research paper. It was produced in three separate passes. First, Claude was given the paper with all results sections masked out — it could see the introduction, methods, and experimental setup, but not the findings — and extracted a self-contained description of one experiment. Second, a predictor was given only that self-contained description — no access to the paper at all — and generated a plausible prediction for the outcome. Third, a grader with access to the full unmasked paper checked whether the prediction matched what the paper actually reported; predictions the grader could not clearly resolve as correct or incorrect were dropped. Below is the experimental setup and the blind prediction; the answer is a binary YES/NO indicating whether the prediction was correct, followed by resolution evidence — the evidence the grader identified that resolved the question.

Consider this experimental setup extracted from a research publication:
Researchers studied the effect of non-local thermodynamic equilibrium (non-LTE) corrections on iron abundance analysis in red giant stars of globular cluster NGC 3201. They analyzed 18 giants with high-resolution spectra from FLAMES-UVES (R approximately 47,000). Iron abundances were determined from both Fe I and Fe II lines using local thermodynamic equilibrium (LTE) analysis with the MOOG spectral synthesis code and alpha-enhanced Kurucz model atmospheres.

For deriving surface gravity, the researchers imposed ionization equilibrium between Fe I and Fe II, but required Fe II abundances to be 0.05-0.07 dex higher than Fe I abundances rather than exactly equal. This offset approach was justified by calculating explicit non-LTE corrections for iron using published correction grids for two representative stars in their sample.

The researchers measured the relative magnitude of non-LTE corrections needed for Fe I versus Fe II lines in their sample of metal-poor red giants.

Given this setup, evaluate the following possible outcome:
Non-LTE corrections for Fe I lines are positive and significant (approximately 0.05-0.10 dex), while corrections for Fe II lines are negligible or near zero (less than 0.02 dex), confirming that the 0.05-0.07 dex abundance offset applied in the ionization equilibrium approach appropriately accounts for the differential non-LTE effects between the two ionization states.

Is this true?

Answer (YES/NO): YES